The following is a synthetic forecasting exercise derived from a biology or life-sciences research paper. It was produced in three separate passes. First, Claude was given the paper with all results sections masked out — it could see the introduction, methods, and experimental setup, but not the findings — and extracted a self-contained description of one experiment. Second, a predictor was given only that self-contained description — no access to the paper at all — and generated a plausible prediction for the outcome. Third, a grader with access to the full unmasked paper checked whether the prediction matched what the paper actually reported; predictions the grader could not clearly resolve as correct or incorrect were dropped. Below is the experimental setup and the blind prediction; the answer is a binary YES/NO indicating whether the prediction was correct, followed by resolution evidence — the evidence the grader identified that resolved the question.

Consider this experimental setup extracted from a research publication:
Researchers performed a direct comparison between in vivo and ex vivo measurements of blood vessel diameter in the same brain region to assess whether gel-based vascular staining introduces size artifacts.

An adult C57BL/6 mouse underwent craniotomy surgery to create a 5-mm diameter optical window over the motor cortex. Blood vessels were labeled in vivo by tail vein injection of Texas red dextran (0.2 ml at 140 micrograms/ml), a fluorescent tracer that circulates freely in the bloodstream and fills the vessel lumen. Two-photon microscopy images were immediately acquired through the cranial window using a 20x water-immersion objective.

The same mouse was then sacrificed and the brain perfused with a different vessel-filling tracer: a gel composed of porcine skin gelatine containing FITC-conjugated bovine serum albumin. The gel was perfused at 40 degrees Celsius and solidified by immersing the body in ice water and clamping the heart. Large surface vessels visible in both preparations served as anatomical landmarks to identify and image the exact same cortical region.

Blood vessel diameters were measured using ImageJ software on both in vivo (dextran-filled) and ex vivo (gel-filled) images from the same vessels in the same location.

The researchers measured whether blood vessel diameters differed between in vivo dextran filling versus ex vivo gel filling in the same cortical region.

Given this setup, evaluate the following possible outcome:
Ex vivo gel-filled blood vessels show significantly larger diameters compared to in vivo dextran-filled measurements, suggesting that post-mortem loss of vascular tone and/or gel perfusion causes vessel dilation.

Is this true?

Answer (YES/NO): NO